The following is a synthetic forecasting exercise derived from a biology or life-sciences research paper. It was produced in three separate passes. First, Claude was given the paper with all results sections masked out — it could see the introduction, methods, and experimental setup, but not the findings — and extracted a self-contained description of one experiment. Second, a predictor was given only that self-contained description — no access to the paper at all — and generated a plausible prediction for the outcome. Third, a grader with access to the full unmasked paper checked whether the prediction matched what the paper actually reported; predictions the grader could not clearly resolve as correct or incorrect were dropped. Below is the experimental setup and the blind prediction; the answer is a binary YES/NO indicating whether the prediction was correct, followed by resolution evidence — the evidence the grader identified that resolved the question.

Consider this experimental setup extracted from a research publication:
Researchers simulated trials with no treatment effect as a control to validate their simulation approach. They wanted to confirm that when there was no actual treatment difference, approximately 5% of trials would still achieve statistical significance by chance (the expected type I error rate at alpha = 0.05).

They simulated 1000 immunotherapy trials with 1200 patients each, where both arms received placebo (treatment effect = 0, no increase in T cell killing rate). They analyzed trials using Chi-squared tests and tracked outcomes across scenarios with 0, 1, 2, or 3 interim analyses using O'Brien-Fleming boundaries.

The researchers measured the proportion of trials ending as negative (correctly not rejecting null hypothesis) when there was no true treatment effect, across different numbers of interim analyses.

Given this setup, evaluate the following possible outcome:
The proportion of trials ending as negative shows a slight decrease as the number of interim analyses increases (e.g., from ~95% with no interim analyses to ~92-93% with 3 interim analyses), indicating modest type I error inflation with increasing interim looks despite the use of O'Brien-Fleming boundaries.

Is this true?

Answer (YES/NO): NO